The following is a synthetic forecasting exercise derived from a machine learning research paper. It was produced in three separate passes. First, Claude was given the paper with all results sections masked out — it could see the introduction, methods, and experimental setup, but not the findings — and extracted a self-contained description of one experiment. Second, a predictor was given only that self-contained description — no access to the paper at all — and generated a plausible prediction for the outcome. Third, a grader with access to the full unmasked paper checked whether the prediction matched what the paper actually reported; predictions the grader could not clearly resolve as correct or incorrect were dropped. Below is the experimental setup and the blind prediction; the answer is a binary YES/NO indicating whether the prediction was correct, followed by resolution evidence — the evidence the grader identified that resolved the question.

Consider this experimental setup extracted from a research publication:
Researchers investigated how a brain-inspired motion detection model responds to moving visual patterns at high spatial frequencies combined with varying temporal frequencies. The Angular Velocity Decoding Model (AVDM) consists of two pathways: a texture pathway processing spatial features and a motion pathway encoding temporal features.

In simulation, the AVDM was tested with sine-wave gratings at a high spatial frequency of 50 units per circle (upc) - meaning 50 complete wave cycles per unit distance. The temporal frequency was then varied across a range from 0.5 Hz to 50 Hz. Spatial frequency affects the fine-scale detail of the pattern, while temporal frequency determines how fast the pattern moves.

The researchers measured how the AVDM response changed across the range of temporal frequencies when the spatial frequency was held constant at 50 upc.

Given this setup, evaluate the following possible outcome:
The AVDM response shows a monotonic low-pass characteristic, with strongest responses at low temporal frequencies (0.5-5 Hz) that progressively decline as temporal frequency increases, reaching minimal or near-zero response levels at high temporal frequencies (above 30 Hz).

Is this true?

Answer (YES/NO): NO